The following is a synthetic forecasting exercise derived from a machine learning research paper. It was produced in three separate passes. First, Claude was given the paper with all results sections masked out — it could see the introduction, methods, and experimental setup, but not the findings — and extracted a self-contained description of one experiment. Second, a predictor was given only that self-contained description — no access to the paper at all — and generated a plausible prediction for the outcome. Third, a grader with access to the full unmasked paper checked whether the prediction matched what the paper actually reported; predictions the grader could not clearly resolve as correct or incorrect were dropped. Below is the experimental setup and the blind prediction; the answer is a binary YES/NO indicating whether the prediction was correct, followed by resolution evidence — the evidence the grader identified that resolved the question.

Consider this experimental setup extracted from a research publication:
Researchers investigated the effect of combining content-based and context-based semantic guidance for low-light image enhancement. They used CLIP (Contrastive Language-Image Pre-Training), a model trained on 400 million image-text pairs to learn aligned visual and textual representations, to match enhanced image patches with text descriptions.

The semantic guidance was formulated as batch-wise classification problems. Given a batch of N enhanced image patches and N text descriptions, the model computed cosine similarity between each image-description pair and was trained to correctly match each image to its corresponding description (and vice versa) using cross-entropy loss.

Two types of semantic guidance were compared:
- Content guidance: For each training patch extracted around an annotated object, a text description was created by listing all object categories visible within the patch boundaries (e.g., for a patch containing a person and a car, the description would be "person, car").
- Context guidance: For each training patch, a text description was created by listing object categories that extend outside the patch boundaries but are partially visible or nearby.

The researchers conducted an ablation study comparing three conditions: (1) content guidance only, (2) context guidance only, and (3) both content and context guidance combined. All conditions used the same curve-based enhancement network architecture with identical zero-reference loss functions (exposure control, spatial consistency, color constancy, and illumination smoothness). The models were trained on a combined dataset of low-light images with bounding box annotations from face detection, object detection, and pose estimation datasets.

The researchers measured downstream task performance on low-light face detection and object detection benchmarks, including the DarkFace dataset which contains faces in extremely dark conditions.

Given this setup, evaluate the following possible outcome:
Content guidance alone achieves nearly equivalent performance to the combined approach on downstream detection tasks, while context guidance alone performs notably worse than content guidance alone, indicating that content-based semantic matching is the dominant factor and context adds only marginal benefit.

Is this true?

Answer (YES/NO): NO